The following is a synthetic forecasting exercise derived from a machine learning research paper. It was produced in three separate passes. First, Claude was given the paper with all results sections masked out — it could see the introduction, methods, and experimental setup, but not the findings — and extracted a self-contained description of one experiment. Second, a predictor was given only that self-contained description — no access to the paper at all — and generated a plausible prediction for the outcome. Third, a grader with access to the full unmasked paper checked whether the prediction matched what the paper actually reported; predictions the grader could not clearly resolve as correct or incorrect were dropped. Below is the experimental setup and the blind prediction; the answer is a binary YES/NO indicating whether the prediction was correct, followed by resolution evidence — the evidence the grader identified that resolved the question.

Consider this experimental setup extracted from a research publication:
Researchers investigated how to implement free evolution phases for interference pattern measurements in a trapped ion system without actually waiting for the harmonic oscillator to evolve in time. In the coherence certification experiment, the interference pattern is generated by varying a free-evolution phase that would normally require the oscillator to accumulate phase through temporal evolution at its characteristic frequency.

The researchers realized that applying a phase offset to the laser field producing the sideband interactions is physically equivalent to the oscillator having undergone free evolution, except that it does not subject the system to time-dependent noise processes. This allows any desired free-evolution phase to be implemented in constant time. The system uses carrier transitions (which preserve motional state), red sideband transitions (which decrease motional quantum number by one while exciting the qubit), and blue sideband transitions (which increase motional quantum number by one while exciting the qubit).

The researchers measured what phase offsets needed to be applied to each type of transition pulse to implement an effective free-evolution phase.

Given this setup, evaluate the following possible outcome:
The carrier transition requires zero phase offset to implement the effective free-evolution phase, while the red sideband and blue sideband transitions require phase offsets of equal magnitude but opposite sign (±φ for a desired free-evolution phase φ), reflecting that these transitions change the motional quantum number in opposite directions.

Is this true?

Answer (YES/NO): YES